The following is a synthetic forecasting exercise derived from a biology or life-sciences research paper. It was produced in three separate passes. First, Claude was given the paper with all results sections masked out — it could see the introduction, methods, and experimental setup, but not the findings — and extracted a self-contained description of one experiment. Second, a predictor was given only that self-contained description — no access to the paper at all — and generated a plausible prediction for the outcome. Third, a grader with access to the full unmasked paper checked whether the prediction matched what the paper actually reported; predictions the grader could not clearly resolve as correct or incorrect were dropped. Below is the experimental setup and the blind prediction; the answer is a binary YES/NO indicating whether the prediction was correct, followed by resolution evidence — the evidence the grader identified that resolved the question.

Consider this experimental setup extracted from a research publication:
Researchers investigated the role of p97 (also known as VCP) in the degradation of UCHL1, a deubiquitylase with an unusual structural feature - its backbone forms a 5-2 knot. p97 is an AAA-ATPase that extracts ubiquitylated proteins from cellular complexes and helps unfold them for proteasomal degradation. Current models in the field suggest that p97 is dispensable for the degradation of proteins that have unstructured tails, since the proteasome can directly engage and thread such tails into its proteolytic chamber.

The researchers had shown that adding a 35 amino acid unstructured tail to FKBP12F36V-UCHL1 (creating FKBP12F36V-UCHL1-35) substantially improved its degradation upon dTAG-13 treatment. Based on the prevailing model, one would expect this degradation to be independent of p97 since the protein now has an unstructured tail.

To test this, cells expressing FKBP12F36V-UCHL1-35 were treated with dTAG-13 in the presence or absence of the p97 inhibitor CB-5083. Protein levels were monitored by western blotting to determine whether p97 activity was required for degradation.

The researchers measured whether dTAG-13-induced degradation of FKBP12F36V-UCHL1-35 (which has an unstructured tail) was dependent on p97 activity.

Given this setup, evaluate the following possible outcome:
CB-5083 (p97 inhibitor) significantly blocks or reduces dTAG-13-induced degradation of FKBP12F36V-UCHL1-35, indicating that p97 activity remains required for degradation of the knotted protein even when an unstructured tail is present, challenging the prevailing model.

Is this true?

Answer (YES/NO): YES